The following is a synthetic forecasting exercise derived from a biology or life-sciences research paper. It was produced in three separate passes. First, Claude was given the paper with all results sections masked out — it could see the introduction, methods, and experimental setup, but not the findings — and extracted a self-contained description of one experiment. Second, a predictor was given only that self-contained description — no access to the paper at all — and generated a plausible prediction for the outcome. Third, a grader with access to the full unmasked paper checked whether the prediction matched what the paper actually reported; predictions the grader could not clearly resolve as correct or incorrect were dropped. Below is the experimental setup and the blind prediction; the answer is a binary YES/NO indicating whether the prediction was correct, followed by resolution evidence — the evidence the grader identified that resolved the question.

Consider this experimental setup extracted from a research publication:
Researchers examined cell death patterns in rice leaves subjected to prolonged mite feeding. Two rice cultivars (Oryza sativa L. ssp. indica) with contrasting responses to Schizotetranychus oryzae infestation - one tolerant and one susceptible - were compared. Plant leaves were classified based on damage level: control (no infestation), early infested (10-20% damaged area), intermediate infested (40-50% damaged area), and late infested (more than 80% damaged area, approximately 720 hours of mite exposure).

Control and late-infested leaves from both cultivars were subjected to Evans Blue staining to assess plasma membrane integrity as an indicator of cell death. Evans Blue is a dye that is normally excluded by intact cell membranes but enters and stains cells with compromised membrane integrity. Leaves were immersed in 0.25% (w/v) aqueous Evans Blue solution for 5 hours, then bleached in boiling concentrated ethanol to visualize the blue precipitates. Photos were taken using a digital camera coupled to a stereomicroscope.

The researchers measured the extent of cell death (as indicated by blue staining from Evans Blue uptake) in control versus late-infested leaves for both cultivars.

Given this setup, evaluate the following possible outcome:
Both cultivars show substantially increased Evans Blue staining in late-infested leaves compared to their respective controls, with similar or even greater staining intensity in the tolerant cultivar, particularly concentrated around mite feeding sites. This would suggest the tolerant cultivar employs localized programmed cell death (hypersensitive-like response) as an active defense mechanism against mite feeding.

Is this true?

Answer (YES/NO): NO